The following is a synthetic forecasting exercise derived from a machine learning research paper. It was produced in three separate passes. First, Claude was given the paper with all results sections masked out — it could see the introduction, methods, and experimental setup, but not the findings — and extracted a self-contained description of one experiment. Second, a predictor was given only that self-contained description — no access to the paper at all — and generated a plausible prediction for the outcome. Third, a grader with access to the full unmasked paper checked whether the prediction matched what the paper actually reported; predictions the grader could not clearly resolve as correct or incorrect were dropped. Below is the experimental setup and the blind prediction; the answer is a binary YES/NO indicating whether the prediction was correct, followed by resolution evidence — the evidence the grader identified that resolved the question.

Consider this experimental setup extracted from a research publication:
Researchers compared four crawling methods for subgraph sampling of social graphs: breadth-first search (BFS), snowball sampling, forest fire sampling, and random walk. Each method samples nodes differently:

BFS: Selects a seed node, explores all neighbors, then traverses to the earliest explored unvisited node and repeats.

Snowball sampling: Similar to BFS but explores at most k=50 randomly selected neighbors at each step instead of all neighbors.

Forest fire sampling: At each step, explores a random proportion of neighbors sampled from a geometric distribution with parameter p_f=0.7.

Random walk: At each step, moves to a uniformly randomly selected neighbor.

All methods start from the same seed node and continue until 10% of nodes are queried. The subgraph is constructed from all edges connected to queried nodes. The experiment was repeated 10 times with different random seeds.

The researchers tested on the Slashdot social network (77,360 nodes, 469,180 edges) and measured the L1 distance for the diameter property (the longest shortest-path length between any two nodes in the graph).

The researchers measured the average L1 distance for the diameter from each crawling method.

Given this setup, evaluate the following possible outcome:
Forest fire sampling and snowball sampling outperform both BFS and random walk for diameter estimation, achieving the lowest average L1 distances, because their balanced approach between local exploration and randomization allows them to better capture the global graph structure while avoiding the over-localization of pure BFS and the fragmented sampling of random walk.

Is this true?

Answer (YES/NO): NO